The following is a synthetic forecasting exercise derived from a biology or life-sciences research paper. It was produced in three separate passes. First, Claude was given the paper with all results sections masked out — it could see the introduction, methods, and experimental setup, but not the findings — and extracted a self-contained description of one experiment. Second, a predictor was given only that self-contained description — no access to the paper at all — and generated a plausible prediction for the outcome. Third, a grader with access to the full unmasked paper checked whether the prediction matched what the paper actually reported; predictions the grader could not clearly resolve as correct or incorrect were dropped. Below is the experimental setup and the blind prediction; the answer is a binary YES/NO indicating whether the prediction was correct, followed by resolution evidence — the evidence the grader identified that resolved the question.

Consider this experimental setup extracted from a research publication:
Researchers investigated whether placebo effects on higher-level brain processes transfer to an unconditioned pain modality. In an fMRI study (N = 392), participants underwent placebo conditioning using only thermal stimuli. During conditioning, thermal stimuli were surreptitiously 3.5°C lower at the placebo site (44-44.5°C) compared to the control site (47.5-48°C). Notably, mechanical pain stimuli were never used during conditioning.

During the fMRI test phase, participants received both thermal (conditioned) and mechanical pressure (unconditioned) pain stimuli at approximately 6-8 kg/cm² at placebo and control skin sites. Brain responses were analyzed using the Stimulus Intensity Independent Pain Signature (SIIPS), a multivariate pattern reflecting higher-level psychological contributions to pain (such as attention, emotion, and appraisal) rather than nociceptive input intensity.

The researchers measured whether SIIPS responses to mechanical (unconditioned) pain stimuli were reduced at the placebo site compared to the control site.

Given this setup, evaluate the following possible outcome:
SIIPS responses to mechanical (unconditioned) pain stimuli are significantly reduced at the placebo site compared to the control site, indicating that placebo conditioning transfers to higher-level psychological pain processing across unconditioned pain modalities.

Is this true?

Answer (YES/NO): YES